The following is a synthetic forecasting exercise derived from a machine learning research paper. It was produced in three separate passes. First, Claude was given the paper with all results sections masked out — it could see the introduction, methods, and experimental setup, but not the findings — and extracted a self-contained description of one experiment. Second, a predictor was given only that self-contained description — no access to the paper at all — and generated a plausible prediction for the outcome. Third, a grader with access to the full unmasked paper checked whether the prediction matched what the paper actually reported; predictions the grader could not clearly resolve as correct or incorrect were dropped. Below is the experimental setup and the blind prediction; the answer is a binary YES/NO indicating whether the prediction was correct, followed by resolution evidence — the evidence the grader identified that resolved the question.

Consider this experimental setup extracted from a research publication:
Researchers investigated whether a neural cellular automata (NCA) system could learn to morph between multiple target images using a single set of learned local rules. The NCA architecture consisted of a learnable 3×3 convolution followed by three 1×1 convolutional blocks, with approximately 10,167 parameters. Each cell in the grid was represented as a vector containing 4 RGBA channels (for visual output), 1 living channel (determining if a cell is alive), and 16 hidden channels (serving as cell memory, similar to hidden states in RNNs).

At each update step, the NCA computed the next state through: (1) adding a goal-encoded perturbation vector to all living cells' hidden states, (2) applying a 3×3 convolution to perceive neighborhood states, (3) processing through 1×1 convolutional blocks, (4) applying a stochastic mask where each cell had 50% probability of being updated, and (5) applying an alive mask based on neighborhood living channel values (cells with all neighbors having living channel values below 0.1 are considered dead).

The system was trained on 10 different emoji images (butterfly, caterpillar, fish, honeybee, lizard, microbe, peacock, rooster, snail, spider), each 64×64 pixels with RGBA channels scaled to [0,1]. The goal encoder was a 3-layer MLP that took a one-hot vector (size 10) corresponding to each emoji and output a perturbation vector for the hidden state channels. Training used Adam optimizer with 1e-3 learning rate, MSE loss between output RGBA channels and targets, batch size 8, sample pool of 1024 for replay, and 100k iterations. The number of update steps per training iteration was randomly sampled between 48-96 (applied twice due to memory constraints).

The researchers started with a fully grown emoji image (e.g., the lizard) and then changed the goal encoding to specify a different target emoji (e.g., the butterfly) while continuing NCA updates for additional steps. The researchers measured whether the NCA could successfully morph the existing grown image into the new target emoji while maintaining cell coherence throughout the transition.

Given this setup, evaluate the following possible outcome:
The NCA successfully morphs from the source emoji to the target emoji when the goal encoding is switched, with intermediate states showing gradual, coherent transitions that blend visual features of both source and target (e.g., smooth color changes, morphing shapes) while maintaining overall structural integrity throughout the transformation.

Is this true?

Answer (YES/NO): YES